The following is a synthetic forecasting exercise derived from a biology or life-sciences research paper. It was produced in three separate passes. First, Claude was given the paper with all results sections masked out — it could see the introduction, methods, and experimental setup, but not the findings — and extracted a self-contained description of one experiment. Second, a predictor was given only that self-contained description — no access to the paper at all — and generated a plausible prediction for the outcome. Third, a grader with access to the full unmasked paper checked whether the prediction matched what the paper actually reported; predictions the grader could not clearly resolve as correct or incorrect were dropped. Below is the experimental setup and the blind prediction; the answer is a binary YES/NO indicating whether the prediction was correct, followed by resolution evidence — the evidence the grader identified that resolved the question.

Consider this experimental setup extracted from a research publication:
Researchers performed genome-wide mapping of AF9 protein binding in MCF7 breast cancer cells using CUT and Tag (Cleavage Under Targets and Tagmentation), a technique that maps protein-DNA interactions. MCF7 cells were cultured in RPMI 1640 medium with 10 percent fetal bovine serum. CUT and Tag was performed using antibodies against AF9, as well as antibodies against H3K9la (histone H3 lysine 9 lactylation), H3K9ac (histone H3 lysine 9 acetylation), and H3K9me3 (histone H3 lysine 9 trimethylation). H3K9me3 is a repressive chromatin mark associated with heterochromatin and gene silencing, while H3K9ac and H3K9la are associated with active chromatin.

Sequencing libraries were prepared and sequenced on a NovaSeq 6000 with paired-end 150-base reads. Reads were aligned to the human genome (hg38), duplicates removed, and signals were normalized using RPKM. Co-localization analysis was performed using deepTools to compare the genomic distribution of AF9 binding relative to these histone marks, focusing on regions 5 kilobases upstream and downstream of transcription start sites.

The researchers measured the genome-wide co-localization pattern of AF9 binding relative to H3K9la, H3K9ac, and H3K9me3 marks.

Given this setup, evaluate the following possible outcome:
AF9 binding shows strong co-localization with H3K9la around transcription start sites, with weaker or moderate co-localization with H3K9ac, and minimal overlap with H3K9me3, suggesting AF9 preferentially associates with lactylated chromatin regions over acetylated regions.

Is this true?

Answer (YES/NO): NO